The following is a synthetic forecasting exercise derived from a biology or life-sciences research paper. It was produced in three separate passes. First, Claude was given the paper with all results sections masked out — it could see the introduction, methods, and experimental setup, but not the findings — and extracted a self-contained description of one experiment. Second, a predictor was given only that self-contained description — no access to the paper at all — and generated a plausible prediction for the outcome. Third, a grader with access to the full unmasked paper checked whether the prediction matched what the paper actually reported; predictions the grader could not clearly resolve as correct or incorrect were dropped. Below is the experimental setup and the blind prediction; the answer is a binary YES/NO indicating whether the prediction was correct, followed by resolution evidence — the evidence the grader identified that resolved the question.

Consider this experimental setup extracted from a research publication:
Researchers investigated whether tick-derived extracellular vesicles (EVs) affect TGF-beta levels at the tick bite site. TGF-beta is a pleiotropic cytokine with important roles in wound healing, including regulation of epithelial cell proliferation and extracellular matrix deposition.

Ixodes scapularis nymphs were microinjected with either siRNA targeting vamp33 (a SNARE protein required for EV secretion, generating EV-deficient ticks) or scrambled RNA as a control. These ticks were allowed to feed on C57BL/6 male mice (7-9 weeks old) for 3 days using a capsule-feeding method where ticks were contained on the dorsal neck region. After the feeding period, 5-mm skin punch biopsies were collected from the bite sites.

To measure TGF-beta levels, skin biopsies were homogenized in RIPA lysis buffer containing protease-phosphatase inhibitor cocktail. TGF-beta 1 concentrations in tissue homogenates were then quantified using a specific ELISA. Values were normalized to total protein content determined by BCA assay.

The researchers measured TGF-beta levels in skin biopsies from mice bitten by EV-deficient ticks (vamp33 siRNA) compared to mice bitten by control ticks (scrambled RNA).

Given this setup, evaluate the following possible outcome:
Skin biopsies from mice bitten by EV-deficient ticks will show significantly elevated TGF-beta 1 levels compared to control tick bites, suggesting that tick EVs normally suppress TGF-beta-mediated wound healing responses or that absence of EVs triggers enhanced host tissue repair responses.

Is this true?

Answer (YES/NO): NO